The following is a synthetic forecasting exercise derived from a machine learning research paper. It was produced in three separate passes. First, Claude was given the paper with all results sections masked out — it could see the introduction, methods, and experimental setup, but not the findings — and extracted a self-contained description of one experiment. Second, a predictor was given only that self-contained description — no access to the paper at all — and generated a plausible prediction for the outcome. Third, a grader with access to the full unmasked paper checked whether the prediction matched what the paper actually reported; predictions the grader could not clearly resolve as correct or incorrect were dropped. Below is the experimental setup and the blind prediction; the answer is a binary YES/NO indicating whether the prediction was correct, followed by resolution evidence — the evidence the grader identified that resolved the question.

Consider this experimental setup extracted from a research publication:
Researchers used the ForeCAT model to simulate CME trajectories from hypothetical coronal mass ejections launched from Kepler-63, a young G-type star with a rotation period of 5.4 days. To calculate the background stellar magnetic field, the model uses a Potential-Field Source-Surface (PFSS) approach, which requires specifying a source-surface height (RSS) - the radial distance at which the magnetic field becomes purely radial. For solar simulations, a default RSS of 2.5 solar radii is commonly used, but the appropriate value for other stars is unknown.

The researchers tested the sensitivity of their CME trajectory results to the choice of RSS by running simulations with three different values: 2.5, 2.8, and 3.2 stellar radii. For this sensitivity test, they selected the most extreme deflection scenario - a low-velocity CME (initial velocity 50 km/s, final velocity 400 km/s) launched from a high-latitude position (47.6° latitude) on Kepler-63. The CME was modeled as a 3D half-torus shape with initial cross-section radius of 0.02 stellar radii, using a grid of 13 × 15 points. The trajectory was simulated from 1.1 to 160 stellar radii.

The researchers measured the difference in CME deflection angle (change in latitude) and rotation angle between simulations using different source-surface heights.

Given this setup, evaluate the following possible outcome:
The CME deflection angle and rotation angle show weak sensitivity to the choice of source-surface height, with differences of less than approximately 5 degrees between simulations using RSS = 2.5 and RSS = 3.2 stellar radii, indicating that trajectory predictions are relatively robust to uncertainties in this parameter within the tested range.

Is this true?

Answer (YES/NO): YES